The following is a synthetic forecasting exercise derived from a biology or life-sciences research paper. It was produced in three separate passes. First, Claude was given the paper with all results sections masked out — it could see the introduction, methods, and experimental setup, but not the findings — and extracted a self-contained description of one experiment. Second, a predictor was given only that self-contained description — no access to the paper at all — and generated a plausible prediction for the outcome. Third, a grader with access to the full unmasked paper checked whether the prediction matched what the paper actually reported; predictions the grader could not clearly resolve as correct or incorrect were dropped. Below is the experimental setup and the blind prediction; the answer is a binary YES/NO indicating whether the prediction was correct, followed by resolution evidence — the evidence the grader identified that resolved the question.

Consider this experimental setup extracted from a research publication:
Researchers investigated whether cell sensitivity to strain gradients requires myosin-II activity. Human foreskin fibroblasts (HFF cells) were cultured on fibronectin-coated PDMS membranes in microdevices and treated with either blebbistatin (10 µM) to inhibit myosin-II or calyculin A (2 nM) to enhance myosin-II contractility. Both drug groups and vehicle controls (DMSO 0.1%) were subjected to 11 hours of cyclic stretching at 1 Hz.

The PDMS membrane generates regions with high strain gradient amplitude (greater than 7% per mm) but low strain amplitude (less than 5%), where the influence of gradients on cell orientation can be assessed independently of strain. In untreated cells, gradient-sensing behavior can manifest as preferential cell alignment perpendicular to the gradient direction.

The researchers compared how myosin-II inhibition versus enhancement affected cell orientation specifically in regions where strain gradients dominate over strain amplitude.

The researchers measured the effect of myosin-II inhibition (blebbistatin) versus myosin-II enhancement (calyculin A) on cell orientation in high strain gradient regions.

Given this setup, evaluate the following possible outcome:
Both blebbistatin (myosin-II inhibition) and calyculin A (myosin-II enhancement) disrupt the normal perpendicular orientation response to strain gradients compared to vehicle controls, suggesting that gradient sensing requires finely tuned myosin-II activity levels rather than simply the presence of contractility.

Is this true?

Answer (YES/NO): NO